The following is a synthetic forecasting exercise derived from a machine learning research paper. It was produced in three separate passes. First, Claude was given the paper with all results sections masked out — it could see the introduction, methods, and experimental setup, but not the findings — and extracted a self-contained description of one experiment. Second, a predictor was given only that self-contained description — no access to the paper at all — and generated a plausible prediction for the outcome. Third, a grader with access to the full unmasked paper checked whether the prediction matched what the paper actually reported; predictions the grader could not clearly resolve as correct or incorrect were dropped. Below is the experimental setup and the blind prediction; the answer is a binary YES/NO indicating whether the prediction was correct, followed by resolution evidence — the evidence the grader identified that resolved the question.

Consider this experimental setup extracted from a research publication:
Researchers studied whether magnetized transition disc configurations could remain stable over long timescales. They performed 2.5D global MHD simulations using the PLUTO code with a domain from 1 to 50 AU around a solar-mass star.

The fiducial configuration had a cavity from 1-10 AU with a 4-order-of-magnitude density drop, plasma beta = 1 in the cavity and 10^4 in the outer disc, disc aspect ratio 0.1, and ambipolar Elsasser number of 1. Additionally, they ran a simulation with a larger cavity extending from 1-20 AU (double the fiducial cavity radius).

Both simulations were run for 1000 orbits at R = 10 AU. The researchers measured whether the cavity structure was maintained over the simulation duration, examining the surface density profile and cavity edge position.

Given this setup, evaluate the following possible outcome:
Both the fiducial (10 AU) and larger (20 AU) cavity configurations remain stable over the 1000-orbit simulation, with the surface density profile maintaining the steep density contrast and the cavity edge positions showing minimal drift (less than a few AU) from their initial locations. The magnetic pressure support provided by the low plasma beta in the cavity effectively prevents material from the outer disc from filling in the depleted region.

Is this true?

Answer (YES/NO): YES